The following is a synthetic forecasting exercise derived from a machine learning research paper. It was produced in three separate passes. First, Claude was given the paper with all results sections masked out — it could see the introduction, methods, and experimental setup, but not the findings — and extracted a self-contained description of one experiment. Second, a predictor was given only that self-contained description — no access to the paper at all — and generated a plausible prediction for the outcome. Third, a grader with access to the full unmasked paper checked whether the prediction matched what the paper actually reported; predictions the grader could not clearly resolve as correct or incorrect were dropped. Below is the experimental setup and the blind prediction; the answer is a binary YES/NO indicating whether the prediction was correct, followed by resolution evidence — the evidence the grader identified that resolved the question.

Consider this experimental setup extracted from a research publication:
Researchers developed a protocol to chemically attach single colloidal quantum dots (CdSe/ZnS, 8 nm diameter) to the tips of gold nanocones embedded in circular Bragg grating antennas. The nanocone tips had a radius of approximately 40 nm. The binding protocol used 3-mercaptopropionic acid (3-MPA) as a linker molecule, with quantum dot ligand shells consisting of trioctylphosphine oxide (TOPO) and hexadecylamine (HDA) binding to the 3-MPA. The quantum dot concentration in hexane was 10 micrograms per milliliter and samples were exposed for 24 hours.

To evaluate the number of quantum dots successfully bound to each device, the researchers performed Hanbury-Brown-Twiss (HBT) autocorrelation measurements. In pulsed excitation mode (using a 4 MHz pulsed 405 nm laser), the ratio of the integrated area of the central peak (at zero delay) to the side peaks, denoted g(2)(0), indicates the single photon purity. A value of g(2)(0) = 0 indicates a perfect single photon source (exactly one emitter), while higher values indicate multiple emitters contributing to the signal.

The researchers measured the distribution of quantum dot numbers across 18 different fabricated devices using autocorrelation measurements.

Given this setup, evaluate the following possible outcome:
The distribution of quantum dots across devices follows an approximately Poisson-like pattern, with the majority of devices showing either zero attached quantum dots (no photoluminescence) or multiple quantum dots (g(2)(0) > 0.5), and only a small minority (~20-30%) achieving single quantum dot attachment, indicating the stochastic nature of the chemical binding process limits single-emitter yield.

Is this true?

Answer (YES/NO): NO